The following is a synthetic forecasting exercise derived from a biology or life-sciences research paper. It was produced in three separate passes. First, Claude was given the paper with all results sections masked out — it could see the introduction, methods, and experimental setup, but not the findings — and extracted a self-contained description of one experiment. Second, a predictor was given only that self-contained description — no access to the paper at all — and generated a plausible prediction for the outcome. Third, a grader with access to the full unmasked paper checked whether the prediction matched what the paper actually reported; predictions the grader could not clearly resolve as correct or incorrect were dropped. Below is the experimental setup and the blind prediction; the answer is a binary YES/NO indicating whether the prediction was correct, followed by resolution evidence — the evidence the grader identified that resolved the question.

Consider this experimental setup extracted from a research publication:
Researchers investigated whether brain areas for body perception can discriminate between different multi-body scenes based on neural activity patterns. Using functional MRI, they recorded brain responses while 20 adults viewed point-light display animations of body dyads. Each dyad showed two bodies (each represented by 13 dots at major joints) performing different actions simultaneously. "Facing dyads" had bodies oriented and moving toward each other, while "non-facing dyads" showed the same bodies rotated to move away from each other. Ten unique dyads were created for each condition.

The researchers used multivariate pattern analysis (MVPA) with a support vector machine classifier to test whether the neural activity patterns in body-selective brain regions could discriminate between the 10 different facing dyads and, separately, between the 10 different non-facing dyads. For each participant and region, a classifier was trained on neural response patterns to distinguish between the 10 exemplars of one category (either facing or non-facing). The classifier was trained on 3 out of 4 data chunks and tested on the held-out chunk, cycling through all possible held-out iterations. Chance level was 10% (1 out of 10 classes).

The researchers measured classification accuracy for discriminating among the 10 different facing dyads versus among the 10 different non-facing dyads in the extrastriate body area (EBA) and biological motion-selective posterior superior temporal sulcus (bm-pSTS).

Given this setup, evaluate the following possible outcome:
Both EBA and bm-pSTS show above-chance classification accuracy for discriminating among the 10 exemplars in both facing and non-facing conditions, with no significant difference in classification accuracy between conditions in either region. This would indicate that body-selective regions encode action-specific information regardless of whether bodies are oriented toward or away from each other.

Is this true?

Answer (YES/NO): NO